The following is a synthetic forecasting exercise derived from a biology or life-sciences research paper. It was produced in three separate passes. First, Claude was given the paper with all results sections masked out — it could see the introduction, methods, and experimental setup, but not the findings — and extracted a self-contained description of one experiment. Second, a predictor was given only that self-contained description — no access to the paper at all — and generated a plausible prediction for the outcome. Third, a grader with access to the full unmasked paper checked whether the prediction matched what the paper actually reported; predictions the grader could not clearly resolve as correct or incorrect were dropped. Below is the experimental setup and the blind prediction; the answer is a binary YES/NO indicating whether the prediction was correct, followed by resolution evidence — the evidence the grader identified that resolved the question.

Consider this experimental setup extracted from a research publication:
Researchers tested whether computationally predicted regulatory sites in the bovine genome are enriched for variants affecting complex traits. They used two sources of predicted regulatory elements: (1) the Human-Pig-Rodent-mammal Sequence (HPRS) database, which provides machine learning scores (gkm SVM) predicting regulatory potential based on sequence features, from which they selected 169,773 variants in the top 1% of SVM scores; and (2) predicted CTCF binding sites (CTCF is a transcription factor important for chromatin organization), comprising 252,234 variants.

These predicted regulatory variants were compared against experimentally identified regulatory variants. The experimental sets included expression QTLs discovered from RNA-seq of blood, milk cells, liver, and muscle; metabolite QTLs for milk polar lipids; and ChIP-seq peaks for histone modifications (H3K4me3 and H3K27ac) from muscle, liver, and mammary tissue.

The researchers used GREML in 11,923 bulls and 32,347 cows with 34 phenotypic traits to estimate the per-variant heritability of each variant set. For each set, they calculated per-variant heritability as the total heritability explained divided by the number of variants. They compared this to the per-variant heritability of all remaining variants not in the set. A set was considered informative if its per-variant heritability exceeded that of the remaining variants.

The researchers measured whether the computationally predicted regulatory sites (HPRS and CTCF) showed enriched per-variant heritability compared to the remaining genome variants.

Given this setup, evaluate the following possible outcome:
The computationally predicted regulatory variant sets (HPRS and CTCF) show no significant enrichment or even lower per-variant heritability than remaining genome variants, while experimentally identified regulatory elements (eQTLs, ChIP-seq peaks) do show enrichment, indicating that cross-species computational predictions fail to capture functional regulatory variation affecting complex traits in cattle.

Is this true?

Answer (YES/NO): YES